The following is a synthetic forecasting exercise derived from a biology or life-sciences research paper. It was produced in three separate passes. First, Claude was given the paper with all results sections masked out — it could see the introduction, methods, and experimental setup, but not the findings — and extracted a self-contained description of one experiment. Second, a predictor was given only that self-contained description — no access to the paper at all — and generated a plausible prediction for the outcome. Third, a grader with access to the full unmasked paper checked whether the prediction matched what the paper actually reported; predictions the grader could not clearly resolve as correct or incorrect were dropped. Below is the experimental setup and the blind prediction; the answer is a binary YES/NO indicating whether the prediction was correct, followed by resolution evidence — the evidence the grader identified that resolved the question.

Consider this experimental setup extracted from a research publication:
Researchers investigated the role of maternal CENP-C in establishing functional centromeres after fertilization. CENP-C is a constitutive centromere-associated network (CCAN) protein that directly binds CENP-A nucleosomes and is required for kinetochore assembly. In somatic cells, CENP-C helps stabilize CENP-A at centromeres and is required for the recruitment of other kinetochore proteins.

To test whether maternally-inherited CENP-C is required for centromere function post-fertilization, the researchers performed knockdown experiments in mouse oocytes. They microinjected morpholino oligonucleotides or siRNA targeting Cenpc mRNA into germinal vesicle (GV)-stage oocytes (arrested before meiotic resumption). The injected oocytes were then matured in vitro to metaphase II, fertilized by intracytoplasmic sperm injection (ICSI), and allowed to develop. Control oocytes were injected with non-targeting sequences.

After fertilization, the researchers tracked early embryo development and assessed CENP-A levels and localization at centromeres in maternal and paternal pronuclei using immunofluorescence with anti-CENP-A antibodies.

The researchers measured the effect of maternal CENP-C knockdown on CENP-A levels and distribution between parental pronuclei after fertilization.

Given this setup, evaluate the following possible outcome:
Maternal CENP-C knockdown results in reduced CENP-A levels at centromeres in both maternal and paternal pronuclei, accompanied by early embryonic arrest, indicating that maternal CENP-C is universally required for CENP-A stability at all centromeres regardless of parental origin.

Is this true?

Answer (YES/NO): NO